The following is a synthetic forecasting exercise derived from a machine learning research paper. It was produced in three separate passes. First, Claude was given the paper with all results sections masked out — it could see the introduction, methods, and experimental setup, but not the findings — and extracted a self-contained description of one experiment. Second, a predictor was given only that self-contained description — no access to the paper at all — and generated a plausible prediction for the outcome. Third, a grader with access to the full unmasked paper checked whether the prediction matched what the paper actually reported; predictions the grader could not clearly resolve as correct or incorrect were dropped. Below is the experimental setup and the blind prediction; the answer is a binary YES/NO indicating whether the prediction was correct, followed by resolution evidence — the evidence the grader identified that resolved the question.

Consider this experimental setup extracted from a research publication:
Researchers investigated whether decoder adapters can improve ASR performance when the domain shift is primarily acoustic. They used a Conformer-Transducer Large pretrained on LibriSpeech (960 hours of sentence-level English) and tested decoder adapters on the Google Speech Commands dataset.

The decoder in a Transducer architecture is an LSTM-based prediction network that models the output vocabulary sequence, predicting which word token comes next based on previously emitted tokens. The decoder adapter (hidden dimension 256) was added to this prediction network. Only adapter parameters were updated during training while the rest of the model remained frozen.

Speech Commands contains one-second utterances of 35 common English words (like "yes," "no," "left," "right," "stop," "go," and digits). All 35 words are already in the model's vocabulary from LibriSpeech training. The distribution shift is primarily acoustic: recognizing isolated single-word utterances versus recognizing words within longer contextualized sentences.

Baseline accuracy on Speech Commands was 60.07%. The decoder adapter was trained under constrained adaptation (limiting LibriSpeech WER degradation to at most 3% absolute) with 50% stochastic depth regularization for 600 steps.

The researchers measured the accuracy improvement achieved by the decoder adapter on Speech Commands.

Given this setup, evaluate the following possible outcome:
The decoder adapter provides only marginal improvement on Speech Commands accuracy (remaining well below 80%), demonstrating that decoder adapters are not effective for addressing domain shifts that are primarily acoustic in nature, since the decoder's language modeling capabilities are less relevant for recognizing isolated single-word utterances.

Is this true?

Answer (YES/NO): YES